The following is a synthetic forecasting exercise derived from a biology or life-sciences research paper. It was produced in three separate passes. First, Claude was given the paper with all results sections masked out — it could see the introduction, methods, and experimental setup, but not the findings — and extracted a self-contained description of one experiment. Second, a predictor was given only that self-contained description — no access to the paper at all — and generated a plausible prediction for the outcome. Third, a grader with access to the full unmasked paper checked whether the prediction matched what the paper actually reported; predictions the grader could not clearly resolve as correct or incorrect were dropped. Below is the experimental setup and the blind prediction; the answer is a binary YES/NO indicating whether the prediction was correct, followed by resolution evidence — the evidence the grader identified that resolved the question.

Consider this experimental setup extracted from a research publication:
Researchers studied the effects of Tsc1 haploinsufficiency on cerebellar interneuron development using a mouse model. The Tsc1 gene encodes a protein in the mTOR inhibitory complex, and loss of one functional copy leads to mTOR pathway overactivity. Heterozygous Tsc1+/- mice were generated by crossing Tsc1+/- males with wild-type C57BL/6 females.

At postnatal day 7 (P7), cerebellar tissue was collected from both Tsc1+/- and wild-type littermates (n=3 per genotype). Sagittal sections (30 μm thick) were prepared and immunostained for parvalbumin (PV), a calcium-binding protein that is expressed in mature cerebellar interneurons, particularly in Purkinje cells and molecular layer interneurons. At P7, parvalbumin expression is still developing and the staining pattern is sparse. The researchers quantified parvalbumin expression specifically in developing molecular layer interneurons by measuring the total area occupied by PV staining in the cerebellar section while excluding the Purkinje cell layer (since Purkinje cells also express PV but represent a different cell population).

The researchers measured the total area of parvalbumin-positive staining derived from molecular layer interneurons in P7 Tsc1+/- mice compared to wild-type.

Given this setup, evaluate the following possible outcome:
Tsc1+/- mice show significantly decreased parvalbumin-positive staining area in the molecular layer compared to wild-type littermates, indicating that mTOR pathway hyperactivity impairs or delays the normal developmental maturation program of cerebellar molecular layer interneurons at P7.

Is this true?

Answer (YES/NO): YES